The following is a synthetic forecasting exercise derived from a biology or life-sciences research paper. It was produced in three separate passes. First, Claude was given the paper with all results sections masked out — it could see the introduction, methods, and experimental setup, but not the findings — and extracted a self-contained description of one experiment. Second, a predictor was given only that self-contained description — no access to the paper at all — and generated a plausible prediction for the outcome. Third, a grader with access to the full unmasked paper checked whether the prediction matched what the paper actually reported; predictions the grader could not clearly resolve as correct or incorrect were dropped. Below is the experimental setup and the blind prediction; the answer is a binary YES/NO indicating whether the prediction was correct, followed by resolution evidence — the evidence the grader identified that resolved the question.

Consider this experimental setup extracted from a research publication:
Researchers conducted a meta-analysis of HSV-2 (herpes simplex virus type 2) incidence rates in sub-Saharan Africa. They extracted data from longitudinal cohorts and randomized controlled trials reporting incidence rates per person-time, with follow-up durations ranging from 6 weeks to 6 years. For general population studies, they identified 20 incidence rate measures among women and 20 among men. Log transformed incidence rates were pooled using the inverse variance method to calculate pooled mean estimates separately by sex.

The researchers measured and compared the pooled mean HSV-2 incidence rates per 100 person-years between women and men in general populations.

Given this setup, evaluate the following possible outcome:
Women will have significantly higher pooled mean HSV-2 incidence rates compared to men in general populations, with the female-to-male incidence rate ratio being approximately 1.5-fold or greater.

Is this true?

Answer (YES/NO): YES